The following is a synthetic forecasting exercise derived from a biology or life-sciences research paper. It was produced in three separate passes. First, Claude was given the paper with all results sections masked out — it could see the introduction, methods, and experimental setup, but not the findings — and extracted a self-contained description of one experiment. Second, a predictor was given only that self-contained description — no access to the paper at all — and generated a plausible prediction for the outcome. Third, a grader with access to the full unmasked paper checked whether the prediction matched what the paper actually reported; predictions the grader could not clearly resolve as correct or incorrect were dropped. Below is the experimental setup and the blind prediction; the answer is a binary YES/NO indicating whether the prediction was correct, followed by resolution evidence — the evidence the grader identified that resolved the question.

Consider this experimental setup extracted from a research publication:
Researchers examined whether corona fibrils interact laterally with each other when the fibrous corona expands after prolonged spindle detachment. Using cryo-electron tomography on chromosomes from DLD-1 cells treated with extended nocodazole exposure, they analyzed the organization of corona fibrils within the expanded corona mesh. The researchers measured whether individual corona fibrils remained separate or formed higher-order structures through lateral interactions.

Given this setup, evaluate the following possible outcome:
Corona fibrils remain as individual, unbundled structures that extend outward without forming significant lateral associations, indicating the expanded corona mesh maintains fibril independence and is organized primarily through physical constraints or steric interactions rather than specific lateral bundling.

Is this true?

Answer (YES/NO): NO